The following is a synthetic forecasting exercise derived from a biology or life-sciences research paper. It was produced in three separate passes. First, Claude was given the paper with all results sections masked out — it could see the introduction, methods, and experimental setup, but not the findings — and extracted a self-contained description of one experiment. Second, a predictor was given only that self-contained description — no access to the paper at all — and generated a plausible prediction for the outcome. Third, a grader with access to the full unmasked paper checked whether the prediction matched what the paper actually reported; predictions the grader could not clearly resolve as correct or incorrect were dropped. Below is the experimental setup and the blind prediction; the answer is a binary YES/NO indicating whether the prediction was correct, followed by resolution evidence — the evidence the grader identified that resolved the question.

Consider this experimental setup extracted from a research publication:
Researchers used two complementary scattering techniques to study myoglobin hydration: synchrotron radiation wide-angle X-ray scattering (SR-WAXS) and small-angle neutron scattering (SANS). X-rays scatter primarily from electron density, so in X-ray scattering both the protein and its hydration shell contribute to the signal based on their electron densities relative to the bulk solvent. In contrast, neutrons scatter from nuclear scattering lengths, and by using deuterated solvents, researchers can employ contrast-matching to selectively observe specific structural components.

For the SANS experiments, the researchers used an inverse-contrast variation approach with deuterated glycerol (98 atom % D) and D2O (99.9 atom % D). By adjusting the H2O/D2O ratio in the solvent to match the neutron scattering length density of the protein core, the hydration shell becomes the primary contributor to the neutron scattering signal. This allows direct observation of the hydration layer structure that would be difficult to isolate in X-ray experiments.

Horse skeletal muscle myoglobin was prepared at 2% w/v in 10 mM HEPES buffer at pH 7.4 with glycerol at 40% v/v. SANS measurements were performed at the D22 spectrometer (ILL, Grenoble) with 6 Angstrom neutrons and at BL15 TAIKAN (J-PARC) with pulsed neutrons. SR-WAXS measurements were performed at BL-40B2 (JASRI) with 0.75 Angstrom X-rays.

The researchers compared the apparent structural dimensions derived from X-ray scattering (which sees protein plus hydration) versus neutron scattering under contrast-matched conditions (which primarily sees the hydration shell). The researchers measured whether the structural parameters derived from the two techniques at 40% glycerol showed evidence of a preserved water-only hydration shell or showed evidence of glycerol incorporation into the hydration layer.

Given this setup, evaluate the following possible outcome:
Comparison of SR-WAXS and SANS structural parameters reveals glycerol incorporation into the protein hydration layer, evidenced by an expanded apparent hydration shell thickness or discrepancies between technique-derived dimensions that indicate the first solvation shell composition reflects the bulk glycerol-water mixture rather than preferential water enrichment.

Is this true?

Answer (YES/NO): NO